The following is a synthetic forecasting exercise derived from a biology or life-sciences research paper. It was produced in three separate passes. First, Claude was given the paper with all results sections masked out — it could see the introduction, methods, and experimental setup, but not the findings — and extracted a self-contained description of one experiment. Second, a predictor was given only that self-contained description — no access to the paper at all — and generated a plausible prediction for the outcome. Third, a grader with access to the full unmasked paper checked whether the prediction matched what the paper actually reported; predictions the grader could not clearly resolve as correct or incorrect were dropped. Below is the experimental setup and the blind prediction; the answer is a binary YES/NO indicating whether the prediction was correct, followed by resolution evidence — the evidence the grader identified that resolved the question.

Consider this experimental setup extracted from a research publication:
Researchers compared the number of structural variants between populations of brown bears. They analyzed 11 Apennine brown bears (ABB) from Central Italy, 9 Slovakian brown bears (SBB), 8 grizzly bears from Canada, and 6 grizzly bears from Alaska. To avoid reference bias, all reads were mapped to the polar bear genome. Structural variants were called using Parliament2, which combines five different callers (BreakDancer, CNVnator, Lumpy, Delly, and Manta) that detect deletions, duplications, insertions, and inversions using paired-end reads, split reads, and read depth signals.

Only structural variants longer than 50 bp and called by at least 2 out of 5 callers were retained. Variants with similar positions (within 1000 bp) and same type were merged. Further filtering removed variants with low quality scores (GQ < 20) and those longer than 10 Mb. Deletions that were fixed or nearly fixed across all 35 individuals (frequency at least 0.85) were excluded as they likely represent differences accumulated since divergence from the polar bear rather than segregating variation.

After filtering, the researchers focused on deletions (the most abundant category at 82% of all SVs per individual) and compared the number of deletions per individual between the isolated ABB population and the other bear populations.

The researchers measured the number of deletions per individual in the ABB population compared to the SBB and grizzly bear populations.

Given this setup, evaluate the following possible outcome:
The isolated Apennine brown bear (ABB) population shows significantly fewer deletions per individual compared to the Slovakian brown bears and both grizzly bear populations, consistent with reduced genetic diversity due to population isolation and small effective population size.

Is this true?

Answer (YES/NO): NO